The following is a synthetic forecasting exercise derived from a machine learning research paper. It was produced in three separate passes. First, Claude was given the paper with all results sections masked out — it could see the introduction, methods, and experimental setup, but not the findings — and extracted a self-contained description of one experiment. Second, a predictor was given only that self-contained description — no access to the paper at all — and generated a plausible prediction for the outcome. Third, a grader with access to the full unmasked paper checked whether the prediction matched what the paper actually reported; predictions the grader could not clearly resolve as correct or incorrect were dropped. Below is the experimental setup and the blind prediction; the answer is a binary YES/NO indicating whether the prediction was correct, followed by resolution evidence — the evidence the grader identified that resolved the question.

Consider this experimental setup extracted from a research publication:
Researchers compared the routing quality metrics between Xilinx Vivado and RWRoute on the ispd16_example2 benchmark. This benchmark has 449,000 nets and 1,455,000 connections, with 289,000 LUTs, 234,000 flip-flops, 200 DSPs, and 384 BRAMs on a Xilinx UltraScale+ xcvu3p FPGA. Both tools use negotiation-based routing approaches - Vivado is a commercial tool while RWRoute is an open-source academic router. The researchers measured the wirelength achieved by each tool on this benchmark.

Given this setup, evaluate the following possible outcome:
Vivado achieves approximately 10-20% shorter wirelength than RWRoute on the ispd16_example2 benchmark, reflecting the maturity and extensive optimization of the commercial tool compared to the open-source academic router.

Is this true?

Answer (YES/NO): NO